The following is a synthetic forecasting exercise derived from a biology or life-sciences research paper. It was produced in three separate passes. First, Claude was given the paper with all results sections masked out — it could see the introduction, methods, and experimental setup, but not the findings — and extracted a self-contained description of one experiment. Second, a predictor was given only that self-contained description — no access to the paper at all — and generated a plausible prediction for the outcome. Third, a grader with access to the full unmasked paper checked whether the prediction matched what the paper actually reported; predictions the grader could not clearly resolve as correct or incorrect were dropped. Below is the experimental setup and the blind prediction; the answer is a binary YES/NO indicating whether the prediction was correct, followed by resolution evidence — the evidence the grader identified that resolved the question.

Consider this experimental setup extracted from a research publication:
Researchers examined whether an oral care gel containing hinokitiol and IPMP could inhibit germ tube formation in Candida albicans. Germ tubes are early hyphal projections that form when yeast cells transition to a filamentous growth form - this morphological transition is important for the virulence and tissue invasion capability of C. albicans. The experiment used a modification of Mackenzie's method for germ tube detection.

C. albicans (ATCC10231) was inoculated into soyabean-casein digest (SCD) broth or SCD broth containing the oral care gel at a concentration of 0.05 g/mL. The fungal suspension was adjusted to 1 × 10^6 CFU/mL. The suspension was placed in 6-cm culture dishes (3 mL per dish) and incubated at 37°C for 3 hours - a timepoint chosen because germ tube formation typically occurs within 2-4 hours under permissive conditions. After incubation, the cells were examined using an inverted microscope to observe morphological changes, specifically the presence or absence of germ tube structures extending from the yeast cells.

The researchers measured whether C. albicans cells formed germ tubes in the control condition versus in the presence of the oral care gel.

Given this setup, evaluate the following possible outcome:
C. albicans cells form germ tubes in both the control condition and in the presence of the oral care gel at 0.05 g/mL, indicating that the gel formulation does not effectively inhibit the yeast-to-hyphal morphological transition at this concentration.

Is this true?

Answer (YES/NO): NO